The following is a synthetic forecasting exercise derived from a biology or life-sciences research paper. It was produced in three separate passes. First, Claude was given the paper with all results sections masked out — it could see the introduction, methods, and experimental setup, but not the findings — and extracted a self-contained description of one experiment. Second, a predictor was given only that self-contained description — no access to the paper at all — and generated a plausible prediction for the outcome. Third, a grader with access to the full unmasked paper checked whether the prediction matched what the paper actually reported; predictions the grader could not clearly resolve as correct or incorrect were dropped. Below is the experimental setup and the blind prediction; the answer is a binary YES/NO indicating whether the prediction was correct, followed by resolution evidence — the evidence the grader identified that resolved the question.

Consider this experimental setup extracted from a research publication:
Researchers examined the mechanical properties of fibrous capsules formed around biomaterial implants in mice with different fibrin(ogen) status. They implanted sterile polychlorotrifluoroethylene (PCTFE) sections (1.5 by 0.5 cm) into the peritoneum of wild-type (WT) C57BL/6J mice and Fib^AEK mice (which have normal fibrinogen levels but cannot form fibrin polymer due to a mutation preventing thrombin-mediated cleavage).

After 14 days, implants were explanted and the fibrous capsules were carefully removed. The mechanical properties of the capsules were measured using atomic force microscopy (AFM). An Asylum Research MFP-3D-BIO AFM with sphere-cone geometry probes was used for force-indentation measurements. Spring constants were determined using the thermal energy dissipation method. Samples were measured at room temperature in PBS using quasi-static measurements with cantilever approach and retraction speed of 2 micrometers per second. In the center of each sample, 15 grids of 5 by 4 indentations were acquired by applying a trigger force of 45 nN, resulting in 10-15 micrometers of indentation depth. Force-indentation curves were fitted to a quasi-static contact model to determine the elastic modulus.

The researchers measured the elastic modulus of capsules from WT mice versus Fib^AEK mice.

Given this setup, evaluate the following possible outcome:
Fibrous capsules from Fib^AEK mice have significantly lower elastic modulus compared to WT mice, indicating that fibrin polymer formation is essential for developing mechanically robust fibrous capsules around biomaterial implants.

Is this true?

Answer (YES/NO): YES